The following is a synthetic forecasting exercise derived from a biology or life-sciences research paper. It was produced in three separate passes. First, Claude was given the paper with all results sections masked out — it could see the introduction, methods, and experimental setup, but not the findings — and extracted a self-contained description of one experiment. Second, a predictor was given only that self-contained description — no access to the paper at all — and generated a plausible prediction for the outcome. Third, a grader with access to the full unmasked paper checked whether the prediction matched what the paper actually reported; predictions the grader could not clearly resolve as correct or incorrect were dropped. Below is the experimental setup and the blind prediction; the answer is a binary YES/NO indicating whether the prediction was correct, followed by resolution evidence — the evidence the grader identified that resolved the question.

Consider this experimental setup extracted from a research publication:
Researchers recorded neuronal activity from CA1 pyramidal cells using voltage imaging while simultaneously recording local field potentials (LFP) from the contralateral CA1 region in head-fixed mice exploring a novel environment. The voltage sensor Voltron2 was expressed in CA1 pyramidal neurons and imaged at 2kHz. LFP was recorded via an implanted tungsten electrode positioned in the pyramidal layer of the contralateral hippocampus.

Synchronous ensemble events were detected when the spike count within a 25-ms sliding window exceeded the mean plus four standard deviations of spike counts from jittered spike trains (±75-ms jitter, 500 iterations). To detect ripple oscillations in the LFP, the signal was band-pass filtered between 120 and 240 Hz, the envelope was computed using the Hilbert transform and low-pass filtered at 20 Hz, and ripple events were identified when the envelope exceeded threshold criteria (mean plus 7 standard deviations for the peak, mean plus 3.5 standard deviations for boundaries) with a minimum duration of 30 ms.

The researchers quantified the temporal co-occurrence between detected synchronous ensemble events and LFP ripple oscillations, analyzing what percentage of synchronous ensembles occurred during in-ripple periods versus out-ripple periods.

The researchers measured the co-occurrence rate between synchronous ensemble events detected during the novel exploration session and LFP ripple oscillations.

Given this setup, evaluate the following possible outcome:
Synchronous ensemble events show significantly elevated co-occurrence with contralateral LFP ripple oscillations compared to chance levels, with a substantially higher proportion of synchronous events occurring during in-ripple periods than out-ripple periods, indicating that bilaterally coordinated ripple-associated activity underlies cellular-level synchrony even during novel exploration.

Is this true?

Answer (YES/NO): NO